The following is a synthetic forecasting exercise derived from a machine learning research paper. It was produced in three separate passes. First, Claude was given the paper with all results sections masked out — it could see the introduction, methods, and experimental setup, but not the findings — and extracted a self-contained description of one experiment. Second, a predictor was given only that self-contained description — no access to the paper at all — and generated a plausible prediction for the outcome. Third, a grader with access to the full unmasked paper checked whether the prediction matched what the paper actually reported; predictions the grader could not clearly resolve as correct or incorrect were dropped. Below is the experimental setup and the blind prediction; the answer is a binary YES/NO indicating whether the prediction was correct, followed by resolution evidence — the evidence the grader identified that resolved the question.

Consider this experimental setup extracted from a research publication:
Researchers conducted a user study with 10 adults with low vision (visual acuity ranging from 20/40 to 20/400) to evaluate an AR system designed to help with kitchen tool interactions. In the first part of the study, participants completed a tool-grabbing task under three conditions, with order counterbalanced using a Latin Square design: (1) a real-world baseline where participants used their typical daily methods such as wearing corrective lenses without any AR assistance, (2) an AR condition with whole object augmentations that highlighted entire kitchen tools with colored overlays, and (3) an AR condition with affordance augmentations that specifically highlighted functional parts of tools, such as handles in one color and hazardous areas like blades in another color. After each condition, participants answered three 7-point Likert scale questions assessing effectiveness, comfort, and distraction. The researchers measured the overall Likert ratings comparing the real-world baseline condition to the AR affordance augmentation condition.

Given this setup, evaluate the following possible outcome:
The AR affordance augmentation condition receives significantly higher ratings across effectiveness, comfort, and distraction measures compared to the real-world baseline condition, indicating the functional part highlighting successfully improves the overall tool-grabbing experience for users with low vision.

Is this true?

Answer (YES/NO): NO